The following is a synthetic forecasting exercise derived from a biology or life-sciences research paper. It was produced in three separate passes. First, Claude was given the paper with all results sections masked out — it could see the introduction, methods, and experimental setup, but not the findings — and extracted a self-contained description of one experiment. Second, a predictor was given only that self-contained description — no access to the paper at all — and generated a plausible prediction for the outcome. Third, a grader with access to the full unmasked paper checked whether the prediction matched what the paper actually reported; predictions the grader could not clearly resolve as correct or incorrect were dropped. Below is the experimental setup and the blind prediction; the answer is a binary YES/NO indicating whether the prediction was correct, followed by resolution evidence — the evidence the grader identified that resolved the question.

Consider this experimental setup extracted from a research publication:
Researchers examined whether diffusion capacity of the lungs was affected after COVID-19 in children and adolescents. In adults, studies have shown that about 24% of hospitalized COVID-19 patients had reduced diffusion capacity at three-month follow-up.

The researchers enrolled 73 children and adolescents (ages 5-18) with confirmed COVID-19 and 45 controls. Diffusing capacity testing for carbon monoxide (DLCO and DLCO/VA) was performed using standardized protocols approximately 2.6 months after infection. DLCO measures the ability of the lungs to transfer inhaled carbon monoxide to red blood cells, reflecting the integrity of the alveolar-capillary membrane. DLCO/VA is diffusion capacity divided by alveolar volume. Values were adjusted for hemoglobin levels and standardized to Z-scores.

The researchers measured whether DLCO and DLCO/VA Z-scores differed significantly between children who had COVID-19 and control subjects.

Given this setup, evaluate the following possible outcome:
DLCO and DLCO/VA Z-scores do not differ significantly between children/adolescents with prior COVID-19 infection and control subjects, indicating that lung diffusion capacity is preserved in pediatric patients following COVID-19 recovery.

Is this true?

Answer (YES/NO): YES